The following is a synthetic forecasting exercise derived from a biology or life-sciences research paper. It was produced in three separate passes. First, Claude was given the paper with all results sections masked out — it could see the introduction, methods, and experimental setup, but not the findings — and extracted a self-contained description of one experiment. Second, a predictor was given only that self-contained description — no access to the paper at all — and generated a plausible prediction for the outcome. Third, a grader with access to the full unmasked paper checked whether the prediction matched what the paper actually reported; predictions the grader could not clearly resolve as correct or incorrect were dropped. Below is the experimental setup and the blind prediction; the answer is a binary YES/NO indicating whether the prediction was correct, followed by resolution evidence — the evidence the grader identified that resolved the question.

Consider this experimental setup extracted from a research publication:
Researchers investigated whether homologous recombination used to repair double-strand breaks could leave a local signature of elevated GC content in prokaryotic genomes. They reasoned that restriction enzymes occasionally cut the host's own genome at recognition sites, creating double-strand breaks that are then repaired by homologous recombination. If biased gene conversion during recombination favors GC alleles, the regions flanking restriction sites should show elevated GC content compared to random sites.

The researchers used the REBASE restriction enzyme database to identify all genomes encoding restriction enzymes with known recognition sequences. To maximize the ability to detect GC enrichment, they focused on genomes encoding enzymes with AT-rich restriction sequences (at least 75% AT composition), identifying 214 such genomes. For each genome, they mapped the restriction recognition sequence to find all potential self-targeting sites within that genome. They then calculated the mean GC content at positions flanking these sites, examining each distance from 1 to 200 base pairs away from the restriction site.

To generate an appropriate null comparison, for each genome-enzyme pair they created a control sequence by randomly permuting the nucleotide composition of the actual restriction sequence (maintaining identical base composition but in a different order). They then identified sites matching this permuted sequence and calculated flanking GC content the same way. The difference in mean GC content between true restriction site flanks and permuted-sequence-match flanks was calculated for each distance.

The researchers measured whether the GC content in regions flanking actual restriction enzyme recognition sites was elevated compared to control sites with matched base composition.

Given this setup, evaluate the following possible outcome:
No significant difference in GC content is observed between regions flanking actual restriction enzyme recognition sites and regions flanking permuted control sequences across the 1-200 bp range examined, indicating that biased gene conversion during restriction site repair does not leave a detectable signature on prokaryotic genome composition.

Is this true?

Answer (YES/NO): NO